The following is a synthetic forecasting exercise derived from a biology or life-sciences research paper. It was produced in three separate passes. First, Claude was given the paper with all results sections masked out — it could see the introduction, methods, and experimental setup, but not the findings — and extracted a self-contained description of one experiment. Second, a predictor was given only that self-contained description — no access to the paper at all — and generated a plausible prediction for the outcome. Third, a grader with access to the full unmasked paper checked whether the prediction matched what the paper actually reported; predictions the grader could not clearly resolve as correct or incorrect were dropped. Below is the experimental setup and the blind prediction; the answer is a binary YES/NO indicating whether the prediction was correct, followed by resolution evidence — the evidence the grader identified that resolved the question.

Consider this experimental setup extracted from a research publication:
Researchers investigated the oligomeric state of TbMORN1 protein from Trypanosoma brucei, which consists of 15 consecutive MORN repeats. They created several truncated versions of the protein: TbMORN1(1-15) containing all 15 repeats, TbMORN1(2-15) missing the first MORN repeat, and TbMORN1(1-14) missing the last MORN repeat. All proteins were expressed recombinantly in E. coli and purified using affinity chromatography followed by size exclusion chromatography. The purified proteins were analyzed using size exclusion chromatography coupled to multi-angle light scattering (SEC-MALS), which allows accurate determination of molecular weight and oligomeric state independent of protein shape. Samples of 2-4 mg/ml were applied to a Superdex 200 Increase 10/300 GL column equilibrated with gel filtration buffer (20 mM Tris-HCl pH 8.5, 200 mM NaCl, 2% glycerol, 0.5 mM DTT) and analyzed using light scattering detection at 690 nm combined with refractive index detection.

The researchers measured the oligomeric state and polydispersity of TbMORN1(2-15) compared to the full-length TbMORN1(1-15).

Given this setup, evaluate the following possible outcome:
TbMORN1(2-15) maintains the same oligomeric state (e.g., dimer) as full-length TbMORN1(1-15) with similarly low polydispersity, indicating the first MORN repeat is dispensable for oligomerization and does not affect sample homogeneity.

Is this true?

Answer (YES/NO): NO